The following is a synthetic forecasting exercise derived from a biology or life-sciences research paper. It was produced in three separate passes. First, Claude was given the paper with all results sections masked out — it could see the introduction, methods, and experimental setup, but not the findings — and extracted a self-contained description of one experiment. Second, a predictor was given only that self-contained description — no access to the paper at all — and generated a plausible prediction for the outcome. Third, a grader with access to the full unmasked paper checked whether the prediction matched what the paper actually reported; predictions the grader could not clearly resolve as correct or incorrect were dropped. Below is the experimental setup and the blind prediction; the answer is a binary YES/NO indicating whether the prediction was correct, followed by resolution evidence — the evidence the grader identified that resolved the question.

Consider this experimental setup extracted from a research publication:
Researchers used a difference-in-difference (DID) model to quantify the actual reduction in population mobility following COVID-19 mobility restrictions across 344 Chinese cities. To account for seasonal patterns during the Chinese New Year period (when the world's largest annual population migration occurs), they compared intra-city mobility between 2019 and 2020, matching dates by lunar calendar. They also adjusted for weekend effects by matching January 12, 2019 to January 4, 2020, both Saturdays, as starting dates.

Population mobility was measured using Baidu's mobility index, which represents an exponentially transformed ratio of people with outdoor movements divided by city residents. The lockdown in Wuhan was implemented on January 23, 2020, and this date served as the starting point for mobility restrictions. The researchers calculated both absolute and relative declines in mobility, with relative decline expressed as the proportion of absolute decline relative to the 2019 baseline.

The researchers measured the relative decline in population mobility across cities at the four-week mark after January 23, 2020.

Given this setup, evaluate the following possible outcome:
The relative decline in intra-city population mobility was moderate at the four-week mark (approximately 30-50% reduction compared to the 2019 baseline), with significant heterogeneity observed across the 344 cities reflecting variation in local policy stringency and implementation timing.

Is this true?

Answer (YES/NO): NO